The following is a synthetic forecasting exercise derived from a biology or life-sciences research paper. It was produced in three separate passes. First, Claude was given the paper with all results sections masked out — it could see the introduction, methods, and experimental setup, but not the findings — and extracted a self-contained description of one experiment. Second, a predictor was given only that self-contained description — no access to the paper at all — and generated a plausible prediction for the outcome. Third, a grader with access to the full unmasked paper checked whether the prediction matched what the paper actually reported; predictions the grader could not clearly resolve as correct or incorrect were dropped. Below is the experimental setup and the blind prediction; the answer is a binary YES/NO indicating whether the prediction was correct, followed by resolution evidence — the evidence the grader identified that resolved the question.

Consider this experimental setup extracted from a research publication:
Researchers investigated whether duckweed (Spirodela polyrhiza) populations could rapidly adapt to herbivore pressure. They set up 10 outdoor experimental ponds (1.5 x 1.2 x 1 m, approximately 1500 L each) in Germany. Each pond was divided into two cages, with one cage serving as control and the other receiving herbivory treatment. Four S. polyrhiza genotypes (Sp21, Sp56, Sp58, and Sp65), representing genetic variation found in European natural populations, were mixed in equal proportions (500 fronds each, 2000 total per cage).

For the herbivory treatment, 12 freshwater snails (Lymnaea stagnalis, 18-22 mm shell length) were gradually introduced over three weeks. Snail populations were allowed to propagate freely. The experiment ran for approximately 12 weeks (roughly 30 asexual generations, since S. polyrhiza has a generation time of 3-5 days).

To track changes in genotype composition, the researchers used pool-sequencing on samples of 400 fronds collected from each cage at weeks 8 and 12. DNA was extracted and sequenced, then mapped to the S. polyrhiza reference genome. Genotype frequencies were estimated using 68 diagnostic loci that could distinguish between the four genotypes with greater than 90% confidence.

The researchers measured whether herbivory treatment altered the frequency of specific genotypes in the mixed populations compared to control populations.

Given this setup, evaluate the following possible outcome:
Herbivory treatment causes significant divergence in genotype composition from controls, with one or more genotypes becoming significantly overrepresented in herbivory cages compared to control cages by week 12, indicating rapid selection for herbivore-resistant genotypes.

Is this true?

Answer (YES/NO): YES